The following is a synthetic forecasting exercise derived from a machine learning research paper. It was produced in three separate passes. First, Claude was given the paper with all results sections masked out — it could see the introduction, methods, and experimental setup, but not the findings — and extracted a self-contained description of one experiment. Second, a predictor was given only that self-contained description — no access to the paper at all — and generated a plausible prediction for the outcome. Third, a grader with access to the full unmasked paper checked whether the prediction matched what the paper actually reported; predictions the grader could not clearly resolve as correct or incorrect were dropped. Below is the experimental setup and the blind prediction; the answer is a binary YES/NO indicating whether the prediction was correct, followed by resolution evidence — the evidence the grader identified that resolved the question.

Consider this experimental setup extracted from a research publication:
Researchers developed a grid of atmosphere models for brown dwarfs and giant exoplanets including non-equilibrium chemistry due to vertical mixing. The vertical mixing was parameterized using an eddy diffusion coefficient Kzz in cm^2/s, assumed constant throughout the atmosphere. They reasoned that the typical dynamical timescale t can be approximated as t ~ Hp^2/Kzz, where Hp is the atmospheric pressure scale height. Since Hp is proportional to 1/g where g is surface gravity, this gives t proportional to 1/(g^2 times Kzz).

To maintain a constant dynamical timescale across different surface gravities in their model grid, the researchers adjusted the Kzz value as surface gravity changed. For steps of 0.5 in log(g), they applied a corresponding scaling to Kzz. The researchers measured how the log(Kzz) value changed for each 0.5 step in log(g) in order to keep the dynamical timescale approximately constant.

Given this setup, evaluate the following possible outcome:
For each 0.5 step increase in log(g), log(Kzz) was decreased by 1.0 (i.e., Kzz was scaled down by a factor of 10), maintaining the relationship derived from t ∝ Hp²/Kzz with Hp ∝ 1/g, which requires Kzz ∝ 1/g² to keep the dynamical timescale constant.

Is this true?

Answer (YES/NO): YES